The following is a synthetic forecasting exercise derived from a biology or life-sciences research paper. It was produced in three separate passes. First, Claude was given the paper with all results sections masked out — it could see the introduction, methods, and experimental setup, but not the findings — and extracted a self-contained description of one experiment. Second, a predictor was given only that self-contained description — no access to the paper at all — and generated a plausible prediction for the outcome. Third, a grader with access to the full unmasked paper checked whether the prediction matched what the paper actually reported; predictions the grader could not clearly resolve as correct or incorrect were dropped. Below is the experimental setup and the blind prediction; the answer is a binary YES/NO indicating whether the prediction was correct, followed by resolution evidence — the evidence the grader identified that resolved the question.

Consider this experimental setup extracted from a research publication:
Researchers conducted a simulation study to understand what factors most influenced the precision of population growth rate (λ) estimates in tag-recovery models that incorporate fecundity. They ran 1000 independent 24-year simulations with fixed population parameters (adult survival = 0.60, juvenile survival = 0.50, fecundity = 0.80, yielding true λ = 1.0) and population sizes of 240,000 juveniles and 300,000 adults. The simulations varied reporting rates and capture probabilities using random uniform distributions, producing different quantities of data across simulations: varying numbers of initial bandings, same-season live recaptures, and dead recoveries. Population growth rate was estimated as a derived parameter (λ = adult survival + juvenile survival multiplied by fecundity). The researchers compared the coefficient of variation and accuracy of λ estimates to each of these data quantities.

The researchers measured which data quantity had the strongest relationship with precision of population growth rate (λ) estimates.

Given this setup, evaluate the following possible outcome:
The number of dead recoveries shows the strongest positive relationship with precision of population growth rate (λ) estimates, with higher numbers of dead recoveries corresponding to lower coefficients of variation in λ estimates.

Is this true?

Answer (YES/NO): NO